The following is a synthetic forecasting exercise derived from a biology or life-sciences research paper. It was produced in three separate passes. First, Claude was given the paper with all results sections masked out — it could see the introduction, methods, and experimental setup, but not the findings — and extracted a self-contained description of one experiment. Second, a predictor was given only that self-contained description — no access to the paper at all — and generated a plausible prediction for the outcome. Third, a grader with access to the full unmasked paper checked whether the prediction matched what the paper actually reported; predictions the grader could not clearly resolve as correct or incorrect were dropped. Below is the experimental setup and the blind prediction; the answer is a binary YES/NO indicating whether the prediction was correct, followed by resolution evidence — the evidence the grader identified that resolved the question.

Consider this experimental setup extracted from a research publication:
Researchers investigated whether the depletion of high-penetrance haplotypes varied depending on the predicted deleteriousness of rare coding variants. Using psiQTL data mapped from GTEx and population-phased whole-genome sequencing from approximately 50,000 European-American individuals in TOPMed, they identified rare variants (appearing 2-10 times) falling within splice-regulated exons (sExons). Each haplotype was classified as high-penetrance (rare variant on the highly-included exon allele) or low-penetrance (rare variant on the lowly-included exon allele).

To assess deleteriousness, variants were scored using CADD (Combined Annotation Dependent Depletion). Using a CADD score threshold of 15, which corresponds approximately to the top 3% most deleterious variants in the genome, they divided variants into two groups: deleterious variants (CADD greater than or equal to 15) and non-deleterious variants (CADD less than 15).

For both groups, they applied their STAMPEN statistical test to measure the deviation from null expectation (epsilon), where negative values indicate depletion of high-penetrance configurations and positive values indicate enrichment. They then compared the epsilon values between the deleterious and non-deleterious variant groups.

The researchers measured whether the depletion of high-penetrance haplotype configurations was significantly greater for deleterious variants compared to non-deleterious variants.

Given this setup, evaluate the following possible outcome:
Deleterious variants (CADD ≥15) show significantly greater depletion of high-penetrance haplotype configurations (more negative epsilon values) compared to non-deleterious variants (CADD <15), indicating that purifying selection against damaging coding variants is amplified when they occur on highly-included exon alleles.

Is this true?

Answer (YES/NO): NO